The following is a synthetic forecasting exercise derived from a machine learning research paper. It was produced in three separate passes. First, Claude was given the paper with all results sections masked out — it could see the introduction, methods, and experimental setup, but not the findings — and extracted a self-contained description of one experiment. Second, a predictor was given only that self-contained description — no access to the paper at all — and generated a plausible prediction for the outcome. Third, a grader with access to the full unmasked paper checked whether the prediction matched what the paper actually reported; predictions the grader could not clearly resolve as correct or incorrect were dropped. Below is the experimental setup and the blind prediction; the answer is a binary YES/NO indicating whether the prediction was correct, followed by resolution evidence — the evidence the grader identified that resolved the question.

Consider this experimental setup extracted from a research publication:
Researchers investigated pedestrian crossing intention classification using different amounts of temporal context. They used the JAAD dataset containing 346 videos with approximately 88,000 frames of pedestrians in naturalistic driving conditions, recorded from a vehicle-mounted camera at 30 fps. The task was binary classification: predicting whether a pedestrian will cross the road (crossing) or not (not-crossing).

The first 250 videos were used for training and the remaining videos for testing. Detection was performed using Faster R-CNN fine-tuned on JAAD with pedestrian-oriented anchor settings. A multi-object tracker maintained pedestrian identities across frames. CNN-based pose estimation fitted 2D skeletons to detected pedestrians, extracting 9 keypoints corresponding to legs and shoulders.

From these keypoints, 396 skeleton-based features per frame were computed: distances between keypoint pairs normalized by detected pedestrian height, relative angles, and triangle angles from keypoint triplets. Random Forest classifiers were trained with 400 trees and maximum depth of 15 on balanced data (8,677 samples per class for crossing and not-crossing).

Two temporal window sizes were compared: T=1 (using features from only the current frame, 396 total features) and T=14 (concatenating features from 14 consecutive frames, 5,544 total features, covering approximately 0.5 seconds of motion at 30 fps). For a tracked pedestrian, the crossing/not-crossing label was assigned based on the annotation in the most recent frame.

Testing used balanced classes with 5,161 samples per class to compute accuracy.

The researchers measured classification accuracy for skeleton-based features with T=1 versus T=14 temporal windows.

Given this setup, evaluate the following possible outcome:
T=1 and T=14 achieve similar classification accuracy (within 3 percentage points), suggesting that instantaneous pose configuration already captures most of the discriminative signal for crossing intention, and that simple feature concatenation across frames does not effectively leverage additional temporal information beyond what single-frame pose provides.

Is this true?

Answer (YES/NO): NO